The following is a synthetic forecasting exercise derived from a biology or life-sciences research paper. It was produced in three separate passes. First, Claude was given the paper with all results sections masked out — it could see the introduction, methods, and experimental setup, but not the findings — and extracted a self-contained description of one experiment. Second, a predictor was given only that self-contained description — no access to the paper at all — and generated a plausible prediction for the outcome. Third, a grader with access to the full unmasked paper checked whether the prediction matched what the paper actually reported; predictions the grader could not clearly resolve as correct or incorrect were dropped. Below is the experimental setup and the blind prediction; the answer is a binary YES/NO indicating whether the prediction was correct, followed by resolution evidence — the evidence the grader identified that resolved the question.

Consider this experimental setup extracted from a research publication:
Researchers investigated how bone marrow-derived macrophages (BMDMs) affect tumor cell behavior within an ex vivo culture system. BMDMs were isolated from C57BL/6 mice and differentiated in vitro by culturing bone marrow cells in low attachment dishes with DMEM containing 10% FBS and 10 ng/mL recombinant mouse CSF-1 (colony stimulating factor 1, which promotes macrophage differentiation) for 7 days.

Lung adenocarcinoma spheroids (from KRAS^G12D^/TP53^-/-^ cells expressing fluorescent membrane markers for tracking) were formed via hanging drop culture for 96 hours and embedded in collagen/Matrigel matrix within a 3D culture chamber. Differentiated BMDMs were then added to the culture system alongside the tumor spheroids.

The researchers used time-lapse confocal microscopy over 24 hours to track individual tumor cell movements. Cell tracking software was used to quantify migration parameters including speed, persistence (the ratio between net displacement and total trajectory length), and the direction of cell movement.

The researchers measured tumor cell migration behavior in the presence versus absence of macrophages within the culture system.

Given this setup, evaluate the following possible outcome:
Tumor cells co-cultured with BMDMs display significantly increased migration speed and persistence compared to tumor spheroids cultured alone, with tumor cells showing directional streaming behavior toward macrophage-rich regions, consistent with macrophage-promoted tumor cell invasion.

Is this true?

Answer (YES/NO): NO